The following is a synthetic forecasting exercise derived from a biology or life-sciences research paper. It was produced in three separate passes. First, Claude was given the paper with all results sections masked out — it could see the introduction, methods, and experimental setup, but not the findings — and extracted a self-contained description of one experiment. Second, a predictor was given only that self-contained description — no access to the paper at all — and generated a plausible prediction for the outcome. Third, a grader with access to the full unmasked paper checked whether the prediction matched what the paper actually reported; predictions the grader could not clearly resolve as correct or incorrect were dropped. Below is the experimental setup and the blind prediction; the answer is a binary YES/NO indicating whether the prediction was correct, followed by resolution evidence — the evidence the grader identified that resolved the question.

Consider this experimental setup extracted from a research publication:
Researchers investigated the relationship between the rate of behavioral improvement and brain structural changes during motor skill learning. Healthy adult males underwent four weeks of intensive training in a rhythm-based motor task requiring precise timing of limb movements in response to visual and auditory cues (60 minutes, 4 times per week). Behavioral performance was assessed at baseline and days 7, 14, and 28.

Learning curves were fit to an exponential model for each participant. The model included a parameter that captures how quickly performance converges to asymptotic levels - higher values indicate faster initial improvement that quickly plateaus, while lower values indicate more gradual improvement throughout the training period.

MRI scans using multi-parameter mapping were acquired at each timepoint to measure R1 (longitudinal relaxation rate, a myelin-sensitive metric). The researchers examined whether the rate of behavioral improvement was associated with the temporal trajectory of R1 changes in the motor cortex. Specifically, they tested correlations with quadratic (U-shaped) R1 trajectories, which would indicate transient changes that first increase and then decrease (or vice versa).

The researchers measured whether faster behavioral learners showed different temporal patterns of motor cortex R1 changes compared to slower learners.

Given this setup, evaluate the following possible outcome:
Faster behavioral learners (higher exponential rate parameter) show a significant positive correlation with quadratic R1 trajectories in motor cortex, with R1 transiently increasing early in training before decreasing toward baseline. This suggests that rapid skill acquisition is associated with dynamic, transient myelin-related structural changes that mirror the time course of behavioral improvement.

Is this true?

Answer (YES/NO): NO